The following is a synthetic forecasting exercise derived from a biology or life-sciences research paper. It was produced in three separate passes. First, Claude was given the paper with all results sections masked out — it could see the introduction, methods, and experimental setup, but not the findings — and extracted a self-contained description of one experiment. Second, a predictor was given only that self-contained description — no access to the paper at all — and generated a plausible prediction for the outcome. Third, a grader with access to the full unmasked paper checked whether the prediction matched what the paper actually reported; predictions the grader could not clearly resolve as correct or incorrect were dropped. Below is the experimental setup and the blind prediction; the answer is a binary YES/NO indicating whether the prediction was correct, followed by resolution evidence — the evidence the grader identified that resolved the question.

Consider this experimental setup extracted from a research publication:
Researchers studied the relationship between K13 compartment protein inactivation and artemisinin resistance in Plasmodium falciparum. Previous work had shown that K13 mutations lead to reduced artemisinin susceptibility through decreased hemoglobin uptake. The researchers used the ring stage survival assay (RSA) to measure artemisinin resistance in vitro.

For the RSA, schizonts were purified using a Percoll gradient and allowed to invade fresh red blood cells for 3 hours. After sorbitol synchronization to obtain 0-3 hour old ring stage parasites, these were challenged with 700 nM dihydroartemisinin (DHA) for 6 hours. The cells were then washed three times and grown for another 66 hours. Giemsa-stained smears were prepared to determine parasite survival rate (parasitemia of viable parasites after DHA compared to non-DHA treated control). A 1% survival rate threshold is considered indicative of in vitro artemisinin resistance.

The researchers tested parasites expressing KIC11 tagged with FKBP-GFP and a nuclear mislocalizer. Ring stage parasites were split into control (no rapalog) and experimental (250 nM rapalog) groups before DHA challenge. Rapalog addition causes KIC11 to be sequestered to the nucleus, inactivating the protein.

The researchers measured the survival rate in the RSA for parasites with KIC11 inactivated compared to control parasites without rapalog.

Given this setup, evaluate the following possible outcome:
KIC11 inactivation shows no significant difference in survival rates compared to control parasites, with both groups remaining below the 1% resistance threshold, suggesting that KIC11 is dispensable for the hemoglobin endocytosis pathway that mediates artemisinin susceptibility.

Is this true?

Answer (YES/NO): YES